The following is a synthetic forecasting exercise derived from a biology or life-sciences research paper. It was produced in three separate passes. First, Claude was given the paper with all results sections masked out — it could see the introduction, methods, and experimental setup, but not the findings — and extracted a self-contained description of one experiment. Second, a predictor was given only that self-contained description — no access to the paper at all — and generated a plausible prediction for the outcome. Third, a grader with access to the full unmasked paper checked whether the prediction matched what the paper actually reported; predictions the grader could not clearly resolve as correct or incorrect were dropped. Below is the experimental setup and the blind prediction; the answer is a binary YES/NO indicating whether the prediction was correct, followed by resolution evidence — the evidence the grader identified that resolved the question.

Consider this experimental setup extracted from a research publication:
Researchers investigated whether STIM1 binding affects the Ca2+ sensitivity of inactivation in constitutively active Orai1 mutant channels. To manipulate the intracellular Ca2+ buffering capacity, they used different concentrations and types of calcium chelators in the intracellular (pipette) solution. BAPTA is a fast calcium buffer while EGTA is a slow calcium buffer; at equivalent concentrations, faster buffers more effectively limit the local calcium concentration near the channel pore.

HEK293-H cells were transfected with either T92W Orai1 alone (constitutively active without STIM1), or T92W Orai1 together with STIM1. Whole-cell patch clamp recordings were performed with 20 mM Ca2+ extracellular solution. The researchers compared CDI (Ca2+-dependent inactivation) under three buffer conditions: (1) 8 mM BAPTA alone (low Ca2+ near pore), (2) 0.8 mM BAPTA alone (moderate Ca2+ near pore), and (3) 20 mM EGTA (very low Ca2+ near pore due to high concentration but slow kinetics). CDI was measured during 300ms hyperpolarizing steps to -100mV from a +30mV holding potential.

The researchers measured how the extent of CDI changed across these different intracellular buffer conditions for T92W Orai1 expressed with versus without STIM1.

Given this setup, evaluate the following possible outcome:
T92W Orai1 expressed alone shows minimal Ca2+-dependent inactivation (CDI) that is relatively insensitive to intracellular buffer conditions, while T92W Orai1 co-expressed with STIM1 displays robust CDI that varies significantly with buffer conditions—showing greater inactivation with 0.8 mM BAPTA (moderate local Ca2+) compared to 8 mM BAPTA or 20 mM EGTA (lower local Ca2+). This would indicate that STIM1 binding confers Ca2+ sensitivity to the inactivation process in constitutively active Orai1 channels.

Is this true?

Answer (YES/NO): NO